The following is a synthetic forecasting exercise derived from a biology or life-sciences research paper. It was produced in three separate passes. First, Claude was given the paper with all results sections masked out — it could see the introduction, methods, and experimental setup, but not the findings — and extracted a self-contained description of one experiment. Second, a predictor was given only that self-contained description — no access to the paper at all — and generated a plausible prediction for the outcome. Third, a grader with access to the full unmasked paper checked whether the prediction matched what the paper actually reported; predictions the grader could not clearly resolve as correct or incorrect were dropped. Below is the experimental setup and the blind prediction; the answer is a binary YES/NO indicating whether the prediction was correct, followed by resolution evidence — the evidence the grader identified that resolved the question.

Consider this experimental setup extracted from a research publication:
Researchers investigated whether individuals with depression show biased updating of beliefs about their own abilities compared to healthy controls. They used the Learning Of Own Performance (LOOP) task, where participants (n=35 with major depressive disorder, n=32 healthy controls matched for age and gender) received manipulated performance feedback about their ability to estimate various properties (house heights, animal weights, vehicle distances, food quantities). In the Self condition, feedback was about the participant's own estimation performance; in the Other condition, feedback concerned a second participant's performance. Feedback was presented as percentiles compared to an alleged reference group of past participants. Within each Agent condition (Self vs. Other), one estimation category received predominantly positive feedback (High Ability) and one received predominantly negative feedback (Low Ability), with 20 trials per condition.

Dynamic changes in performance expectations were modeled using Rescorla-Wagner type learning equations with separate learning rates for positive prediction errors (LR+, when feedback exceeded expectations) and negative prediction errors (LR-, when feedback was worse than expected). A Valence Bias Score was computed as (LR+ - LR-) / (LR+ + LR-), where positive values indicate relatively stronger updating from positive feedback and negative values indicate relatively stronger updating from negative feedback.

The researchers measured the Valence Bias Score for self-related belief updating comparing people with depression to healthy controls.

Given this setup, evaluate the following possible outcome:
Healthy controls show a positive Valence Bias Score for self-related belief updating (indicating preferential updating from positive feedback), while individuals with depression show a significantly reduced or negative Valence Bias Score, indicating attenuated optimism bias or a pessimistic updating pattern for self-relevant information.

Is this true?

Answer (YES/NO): NO